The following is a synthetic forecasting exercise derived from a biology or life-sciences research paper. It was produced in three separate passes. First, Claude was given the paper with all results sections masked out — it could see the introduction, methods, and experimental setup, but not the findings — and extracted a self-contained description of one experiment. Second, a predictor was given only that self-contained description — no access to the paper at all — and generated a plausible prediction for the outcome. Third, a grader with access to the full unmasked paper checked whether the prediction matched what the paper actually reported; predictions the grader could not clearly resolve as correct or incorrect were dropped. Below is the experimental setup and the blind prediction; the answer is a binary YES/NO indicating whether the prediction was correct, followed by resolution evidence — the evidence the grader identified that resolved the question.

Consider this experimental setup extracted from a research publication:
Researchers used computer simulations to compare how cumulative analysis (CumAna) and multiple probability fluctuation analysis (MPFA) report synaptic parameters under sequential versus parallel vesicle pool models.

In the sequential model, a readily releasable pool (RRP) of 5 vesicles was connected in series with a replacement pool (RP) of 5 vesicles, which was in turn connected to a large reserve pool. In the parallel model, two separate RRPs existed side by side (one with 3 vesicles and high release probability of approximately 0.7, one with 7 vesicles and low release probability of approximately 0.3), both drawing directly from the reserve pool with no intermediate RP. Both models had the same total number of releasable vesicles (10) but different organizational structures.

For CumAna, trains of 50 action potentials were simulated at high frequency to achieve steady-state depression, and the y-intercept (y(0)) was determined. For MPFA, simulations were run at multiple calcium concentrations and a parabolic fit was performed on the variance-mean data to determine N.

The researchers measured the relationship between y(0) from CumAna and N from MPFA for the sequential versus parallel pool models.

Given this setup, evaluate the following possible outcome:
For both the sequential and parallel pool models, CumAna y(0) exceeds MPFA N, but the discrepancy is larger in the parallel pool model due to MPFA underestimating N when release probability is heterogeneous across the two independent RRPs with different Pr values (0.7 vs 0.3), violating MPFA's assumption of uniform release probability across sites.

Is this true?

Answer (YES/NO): NO